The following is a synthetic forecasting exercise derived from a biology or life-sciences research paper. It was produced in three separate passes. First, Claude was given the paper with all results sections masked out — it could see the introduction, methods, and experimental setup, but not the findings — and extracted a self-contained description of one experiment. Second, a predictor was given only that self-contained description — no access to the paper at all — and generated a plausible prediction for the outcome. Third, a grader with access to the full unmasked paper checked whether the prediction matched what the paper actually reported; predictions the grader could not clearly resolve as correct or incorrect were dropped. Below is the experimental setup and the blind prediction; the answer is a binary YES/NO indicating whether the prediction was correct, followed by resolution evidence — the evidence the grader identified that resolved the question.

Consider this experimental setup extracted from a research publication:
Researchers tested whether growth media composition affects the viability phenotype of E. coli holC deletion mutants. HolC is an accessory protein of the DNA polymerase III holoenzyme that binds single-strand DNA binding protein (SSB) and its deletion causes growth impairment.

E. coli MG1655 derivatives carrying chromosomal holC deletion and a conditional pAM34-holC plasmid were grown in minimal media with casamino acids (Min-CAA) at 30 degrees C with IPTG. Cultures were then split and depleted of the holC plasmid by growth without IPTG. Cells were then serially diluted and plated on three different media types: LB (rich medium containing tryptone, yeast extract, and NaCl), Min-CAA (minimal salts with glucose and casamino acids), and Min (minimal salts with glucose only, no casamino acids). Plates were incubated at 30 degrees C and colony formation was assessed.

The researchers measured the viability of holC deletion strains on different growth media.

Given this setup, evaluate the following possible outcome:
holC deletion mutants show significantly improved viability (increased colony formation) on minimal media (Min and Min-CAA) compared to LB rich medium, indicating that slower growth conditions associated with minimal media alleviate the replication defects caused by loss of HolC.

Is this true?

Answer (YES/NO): YES